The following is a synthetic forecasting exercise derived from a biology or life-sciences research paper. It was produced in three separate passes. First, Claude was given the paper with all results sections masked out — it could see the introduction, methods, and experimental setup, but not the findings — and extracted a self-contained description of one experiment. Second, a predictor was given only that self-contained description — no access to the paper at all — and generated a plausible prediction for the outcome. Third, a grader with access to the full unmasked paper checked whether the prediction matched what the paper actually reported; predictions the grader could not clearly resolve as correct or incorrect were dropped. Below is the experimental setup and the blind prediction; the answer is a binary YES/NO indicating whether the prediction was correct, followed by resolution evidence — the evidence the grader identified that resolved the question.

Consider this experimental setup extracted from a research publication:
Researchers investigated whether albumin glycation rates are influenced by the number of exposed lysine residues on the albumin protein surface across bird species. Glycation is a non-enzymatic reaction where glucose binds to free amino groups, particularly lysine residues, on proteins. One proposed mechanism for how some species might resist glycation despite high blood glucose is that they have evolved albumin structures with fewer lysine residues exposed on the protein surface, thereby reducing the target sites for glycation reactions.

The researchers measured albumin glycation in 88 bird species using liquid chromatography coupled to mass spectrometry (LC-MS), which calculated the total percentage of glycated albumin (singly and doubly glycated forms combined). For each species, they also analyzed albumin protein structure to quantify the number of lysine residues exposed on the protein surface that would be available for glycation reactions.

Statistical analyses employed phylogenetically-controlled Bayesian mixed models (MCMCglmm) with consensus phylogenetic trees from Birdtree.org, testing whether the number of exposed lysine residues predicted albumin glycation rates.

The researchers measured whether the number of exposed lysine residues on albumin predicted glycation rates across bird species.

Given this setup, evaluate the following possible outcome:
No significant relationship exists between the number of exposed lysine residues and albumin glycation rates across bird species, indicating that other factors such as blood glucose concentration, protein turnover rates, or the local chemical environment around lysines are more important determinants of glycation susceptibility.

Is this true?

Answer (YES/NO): YES